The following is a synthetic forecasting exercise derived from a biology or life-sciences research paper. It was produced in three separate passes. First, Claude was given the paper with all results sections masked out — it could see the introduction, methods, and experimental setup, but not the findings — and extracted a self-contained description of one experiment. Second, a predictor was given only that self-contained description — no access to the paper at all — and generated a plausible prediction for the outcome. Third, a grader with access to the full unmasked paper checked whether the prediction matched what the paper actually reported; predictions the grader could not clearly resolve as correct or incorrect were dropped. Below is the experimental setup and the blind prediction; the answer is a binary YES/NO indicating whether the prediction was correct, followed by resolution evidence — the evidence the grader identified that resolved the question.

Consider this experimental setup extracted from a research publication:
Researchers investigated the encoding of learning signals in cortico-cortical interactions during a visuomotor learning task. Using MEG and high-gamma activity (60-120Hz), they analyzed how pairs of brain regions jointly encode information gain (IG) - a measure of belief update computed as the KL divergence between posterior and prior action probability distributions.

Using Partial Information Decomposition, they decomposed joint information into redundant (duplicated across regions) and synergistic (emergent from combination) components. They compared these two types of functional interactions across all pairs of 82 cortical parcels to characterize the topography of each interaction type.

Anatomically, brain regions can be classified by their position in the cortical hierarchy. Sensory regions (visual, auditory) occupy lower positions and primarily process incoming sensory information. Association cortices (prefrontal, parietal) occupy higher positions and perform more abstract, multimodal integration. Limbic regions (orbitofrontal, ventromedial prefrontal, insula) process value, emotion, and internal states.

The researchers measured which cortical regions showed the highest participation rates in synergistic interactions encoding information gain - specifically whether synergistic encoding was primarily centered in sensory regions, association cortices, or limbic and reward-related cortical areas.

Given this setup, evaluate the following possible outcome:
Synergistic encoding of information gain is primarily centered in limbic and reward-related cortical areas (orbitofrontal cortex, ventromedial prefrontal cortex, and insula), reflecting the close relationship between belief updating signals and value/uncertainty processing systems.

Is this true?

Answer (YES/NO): NO